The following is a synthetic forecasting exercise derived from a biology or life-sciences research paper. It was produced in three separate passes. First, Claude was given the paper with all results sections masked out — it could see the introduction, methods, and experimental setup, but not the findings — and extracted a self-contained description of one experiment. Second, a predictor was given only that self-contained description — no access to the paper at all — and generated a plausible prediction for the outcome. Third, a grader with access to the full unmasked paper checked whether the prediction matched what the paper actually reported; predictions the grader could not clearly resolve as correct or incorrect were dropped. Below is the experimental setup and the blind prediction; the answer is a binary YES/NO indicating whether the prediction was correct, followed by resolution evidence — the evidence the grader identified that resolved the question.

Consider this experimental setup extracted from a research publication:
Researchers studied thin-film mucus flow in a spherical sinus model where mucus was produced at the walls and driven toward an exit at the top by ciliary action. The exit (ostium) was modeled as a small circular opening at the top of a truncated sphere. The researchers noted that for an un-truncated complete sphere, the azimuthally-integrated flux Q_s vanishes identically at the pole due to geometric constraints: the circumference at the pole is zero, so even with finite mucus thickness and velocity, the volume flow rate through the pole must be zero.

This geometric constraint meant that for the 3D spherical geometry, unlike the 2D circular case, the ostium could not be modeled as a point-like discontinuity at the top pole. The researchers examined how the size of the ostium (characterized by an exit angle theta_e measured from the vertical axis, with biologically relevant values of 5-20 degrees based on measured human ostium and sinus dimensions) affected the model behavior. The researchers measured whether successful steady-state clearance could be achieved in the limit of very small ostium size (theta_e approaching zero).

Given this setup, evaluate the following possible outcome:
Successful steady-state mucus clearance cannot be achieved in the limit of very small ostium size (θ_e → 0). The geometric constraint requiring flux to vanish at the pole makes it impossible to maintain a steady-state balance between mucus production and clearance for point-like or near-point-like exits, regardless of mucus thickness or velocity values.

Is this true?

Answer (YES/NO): YES